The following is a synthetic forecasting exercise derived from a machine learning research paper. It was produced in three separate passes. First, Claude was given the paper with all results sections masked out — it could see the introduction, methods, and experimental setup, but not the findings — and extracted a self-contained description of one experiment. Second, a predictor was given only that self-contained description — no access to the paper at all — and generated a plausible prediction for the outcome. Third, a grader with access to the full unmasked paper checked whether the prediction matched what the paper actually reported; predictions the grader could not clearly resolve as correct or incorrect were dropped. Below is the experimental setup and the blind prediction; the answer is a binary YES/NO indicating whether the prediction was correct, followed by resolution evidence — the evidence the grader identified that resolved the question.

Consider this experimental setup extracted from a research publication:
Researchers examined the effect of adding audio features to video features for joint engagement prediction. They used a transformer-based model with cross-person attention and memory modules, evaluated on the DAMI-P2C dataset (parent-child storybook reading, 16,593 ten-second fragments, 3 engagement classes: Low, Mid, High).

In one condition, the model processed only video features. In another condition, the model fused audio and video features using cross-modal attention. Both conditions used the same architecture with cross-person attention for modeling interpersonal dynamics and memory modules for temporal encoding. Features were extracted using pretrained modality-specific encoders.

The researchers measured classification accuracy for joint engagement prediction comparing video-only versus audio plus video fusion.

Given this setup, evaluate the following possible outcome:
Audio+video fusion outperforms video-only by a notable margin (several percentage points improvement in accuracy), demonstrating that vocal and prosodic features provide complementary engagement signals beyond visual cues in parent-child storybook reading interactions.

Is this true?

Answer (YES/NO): YES